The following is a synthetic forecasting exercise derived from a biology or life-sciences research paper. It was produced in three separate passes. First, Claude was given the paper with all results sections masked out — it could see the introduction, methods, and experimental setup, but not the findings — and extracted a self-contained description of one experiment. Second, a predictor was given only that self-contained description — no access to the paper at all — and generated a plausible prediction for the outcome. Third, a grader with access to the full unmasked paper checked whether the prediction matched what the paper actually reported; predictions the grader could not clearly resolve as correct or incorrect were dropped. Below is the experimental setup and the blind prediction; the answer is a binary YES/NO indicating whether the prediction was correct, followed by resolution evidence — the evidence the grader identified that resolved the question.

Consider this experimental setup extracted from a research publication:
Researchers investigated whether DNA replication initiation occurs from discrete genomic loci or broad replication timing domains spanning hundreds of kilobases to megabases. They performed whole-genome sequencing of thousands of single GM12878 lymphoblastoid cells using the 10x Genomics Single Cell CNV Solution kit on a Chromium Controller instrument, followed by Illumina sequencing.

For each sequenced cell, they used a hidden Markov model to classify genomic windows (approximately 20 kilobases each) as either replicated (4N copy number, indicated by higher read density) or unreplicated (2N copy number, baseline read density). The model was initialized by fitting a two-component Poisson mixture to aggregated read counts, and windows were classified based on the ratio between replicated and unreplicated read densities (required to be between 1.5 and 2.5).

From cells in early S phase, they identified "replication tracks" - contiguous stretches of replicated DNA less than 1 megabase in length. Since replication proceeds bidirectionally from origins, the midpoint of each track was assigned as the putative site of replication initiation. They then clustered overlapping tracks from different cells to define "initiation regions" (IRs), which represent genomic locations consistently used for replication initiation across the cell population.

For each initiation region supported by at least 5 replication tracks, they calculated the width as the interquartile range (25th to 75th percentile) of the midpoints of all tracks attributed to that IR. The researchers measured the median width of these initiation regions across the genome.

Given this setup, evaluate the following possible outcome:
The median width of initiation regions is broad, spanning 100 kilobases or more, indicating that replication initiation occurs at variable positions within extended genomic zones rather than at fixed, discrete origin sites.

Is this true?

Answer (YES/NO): NO